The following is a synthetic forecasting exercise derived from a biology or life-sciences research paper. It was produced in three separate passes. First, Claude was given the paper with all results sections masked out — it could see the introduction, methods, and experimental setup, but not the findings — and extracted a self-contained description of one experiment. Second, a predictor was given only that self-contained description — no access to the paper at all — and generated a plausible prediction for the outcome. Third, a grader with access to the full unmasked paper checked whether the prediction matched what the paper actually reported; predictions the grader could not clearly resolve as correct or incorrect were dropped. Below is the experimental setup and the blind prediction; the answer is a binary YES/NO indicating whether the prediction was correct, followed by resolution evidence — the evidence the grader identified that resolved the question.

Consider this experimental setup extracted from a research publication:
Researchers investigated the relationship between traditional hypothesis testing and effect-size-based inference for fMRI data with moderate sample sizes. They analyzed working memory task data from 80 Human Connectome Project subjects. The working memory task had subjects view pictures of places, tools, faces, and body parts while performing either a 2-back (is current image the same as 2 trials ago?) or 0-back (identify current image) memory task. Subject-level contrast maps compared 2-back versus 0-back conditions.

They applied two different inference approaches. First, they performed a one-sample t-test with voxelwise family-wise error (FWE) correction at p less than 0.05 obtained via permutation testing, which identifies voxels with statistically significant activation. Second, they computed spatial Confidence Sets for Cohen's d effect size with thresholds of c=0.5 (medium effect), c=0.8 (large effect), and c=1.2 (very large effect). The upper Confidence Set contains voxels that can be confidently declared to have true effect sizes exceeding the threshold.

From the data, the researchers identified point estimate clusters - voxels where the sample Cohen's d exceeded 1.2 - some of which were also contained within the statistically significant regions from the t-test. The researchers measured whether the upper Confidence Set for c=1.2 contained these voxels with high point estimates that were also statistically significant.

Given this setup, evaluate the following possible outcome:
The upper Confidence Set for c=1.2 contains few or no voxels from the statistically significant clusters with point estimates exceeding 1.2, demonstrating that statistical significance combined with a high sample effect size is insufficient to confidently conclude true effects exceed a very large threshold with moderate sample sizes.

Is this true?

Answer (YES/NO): YES